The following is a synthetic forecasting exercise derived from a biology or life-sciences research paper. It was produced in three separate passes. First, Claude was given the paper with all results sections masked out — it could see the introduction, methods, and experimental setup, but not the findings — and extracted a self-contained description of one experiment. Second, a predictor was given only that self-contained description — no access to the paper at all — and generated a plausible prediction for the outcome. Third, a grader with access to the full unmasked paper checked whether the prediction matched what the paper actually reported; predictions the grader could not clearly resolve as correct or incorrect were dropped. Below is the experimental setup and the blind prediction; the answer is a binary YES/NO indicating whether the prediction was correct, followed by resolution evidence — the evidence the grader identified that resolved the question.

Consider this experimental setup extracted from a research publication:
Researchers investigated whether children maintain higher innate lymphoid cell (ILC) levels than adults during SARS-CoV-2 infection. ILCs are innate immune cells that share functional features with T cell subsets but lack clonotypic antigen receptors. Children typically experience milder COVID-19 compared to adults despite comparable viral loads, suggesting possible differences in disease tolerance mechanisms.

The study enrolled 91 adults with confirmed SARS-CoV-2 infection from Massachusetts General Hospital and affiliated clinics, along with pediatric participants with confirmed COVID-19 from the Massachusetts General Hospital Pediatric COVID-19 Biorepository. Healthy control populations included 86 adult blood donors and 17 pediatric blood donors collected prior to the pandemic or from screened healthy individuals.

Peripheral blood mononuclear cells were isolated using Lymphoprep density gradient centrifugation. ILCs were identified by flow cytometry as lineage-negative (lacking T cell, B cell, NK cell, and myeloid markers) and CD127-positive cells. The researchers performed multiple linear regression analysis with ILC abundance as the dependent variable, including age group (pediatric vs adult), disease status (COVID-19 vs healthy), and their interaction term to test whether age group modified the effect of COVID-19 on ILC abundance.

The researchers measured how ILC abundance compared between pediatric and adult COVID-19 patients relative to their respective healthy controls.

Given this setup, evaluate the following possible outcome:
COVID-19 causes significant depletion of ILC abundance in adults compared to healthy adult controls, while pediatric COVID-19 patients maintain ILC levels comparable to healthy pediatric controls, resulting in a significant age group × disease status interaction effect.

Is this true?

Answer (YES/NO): NO